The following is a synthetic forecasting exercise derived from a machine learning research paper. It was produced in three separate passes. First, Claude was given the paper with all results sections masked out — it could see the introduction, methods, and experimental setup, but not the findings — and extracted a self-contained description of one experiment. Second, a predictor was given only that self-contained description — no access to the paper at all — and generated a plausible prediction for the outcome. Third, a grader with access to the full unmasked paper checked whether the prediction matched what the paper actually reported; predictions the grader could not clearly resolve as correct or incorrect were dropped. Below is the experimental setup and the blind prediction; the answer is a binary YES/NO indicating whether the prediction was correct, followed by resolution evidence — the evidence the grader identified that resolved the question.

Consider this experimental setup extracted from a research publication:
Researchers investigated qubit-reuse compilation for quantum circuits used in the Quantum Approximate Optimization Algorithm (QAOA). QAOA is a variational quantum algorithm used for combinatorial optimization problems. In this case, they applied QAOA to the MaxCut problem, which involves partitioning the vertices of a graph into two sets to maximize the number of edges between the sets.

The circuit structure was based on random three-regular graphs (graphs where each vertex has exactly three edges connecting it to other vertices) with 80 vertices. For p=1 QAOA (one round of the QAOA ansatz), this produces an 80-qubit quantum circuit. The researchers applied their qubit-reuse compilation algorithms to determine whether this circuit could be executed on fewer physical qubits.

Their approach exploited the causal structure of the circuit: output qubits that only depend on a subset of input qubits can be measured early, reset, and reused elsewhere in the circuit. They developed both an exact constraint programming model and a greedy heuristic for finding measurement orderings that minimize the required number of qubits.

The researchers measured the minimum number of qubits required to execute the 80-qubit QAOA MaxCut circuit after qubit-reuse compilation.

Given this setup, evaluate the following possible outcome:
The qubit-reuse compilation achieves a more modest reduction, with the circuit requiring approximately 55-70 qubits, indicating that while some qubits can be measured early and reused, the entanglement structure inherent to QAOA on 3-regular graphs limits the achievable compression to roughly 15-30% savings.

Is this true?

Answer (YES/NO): NO